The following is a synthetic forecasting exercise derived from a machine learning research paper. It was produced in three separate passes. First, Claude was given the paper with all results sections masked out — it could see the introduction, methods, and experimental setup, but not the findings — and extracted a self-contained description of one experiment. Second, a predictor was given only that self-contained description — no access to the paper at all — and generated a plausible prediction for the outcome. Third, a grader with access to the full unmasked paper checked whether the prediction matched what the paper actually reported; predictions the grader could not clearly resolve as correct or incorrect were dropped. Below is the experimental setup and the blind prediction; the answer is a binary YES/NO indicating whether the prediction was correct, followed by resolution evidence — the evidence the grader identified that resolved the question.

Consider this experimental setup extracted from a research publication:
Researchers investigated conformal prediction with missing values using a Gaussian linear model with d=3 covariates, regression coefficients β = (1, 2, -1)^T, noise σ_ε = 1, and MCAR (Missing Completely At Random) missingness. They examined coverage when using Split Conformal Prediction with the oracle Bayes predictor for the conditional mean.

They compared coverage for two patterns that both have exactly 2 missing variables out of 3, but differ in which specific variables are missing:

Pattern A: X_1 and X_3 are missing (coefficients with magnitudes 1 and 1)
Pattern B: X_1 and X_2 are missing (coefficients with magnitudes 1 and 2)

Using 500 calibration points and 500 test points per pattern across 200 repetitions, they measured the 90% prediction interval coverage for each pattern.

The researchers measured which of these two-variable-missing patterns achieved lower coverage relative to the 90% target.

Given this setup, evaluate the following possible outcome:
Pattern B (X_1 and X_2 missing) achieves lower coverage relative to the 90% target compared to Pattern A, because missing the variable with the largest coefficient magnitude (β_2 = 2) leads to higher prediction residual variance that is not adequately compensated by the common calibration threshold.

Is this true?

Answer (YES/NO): YES